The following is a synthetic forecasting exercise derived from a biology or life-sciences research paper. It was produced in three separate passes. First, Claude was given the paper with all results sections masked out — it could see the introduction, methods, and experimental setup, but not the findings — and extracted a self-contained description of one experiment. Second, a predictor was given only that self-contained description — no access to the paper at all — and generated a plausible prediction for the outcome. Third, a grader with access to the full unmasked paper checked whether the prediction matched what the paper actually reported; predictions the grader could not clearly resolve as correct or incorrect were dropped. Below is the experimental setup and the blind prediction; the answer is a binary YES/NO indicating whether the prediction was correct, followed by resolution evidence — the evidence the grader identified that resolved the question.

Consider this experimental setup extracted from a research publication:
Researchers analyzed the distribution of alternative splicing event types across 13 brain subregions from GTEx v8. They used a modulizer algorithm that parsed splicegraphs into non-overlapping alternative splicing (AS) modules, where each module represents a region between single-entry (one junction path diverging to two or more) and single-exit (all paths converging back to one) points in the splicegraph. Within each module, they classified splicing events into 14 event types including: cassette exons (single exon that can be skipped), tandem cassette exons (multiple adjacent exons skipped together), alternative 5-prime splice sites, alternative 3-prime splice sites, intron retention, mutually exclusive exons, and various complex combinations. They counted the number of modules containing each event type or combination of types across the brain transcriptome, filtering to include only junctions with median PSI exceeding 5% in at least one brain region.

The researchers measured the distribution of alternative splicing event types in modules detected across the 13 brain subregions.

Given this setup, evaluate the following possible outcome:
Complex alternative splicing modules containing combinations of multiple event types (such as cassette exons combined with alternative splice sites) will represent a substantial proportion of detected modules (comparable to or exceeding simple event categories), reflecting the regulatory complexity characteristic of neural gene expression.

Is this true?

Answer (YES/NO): NO